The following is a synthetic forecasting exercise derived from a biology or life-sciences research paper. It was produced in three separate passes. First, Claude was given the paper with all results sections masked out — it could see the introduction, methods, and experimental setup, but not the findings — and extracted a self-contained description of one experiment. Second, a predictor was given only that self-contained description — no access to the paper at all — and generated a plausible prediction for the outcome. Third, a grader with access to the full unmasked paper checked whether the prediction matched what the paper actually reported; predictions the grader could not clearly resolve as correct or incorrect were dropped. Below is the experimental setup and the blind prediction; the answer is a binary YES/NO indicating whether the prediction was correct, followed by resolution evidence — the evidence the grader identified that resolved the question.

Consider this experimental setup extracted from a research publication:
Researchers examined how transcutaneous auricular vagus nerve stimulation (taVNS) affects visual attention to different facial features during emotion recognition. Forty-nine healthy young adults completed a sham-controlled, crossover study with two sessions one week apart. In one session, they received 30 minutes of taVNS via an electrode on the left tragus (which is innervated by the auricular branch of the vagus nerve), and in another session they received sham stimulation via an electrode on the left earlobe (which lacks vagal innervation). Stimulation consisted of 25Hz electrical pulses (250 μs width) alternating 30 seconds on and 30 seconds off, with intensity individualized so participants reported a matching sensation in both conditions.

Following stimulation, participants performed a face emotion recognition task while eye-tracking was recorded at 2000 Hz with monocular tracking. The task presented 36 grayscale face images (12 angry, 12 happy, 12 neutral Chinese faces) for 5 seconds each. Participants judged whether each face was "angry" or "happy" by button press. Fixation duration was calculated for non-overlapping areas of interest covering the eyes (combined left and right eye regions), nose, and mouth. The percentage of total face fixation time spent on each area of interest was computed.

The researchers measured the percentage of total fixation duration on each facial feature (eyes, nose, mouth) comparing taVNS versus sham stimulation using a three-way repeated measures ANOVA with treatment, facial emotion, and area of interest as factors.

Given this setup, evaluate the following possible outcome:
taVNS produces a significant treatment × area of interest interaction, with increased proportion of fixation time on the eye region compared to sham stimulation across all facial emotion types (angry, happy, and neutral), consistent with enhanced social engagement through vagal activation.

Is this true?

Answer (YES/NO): NO